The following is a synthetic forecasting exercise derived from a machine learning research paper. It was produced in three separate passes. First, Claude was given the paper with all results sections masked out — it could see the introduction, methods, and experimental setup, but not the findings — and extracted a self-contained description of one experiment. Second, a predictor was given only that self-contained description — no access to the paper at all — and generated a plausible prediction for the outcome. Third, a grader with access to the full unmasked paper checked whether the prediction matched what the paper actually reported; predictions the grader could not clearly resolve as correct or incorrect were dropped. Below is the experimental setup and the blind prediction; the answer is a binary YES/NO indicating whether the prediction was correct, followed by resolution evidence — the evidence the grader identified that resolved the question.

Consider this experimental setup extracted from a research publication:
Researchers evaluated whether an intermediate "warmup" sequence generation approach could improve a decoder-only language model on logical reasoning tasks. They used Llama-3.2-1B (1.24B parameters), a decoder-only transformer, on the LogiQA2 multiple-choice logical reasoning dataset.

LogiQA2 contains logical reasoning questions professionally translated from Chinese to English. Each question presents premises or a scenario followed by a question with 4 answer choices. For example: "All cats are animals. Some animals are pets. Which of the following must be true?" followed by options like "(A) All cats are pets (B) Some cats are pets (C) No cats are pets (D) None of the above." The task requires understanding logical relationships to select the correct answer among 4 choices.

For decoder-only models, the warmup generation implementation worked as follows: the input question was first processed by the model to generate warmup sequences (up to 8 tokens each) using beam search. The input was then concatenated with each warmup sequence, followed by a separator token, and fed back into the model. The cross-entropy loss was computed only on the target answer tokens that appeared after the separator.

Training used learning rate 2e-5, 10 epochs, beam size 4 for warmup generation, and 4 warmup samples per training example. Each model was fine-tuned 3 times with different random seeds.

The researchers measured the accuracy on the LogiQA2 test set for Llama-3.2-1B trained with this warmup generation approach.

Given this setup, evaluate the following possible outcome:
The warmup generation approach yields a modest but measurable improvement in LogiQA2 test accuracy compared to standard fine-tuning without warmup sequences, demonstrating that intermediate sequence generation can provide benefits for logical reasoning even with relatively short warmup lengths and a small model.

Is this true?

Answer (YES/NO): YES